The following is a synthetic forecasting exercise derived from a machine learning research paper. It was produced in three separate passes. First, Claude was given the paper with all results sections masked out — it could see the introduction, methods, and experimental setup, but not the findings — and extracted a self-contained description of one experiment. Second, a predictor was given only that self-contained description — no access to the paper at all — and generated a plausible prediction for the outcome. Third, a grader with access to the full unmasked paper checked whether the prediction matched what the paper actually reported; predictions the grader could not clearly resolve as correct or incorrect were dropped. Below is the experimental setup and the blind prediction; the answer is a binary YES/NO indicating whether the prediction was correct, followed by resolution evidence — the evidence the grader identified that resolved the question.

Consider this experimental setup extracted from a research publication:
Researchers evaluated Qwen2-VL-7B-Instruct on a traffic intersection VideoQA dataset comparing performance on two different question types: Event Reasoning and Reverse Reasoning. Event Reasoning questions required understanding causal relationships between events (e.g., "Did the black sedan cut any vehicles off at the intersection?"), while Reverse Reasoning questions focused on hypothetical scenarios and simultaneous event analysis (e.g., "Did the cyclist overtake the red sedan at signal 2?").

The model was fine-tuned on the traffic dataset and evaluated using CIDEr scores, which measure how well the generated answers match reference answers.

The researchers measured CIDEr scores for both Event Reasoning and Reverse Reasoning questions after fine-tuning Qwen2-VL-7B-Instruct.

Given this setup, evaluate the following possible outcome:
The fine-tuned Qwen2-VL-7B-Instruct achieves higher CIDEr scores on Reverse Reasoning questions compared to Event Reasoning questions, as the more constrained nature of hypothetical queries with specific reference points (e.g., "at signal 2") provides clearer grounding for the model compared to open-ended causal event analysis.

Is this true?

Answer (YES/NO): YES